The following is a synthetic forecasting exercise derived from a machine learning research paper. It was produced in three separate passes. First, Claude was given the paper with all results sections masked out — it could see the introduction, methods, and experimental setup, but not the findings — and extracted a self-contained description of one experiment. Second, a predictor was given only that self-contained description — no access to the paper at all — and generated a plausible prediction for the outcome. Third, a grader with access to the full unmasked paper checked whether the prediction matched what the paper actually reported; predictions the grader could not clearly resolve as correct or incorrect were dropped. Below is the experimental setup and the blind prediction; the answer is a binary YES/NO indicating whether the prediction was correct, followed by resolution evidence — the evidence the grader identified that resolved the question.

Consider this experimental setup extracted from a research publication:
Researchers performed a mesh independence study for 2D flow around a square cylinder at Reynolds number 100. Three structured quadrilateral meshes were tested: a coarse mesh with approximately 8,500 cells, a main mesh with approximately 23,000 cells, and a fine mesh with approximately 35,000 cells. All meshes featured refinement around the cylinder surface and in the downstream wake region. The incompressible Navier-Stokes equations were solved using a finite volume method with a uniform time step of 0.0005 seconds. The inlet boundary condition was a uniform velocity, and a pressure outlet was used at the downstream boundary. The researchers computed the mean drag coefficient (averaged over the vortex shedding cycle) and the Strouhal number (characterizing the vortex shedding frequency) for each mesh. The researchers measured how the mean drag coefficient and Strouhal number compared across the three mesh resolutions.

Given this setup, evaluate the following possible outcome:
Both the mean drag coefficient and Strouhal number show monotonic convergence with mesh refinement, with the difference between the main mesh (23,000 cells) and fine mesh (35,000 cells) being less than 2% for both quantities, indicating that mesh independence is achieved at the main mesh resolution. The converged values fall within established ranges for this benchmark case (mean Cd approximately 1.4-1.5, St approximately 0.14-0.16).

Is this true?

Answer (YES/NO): NO